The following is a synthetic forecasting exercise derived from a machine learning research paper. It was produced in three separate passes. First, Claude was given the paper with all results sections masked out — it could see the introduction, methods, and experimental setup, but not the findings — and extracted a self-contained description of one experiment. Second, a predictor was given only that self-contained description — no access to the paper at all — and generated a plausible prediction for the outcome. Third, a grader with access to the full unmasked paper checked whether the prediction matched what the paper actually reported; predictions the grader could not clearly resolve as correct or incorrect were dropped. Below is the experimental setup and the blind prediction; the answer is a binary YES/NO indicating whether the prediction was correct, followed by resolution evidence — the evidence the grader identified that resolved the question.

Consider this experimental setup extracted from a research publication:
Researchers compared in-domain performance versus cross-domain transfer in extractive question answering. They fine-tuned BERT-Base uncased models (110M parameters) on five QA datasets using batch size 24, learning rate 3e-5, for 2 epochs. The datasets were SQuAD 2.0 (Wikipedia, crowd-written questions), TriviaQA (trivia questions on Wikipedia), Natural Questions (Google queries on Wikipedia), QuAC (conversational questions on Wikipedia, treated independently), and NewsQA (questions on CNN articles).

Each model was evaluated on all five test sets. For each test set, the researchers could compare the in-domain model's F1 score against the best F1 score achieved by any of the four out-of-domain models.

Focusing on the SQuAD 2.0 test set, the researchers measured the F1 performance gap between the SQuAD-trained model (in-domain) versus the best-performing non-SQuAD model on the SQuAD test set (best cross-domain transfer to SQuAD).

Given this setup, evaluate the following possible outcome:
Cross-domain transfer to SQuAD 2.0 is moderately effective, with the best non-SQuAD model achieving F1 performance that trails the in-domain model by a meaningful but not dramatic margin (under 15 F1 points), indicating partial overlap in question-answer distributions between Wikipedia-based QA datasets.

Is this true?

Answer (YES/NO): NO